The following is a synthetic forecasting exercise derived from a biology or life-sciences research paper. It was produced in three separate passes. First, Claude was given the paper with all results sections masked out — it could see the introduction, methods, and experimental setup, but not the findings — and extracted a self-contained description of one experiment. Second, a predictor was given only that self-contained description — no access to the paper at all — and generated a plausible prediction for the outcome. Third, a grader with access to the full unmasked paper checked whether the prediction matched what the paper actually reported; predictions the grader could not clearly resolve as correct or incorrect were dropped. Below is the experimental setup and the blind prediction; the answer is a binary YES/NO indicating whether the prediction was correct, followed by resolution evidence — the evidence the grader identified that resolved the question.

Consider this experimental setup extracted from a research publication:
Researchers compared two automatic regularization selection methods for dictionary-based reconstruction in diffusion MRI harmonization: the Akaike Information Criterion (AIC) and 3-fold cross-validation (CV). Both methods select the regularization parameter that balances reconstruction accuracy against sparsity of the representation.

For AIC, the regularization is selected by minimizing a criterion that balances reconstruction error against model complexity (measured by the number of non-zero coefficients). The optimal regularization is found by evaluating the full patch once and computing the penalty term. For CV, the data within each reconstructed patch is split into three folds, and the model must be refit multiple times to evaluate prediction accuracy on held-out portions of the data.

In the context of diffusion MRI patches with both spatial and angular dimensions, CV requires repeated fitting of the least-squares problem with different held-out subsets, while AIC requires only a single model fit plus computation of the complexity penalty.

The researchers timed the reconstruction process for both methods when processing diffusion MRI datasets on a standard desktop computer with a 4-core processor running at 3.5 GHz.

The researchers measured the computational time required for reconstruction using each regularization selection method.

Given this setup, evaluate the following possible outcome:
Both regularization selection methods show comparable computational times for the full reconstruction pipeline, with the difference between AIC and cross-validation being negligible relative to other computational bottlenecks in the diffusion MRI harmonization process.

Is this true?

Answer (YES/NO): NO